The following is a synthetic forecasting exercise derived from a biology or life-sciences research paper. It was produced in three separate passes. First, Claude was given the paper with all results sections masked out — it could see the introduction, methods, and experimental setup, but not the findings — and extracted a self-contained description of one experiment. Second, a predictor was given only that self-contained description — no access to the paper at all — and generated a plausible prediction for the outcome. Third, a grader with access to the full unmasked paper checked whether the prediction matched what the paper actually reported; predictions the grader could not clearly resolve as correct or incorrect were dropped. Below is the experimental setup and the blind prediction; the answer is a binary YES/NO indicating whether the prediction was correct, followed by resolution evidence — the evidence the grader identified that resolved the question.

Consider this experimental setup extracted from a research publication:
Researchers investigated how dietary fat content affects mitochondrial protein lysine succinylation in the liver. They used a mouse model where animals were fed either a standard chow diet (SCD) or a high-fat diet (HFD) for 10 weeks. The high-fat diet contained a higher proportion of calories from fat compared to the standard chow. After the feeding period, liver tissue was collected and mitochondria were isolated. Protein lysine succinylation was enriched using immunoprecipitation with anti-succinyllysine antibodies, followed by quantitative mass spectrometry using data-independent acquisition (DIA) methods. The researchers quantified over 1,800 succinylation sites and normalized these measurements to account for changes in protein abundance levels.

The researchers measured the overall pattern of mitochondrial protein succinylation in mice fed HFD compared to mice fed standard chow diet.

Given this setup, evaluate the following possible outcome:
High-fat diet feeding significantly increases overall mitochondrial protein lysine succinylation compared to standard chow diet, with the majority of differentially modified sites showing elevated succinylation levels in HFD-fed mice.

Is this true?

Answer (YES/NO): NO